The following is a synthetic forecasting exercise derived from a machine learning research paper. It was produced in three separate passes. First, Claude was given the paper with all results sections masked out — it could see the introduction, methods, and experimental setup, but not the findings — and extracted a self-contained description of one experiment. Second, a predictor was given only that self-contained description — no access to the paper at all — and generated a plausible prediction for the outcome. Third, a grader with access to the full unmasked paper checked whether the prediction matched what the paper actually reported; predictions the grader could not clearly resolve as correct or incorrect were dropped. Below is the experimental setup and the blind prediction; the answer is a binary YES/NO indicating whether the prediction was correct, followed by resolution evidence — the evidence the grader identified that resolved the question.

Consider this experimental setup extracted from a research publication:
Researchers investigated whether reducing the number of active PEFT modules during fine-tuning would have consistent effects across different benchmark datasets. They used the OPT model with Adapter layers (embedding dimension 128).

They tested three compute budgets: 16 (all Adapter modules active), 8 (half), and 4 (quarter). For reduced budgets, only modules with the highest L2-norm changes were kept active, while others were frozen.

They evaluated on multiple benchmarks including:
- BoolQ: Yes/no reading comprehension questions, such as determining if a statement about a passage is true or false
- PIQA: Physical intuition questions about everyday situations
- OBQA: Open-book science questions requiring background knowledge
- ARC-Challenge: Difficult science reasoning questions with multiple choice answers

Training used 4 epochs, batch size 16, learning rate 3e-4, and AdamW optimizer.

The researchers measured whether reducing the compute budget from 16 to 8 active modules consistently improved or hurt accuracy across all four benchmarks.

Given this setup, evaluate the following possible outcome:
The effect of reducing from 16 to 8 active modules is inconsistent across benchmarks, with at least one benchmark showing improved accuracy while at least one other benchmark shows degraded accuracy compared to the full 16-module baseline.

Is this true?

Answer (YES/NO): YES